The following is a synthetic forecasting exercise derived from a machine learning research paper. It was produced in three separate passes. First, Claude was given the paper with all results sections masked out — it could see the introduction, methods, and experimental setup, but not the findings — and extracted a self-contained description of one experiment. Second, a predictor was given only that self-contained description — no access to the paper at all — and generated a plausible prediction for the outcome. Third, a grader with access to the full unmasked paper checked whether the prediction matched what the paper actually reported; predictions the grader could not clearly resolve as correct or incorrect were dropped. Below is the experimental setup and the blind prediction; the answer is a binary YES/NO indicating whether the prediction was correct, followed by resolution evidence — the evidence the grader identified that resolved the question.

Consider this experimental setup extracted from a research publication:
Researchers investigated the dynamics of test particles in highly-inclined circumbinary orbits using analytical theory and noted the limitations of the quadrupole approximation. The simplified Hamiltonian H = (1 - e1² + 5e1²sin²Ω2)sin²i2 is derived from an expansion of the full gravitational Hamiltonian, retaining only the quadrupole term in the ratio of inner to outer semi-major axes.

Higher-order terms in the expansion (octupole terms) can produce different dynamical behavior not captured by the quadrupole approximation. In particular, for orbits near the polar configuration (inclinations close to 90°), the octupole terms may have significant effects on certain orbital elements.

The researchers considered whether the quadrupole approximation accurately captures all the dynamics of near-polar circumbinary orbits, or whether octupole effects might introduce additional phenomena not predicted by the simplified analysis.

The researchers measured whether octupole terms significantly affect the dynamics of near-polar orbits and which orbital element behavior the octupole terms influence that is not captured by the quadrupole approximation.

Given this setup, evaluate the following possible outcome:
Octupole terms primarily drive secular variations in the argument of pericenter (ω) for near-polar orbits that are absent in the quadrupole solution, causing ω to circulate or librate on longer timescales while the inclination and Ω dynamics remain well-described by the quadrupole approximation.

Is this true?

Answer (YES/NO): NO